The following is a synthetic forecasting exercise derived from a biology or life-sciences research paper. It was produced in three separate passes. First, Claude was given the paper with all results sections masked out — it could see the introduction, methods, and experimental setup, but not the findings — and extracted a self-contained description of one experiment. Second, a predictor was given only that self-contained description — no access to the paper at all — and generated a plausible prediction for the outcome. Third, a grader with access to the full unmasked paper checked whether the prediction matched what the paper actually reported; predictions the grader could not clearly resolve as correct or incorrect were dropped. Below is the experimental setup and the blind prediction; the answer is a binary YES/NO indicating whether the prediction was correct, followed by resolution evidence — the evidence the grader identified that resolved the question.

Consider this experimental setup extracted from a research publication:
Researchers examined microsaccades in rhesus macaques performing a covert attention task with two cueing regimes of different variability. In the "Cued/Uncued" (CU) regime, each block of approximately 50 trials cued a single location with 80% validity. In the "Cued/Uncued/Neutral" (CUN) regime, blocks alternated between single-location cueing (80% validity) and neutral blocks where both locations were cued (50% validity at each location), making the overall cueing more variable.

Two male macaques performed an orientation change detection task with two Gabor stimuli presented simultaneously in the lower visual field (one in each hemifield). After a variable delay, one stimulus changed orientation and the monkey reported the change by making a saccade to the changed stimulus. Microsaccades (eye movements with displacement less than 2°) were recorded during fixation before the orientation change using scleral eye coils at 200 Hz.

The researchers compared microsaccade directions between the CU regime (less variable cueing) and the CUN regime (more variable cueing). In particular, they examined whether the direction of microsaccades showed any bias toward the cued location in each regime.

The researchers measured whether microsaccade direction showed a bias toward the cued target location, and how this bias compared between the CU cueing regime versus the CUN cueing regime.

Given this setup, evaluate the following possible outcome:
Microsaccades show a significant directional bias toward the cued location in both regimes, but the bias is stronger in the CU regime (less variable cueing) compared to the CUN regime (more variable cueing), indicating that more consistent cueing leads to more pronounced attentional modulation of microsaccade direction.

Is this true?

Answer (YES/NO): NO